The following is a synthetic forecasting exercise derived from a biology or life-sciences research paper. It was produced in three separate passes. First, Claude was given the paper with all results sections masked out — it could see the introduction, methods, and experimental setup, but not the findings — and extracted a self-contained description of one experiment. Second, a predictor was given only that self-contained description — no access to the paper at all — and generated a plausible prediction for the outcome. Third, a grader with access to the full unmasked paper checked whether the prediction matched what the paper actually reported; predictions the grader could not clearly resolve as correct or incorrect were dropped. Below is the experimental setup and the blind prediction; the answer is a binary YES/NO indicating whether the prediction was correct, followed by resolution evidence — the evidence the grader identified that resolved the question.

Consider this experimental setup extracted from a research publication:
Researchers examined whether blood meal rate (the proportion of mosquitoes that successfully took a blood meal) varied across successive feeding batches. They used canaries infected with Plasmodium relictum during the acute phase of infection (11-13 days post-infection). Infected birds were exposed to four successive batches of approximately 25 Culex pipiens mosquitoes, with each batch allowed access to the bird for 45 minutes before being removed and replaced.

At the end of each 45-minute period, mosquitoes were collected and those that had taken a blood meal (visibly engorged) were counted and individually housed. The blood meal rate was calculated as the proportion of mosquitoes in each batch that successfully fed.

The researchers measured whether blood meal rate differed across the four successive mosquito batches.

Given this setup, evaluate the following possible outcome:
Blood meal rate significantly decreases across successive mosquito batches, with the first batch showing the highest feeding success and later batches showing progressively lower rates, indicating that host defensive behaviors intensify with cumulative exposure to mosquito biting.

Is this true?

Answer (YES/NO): NO